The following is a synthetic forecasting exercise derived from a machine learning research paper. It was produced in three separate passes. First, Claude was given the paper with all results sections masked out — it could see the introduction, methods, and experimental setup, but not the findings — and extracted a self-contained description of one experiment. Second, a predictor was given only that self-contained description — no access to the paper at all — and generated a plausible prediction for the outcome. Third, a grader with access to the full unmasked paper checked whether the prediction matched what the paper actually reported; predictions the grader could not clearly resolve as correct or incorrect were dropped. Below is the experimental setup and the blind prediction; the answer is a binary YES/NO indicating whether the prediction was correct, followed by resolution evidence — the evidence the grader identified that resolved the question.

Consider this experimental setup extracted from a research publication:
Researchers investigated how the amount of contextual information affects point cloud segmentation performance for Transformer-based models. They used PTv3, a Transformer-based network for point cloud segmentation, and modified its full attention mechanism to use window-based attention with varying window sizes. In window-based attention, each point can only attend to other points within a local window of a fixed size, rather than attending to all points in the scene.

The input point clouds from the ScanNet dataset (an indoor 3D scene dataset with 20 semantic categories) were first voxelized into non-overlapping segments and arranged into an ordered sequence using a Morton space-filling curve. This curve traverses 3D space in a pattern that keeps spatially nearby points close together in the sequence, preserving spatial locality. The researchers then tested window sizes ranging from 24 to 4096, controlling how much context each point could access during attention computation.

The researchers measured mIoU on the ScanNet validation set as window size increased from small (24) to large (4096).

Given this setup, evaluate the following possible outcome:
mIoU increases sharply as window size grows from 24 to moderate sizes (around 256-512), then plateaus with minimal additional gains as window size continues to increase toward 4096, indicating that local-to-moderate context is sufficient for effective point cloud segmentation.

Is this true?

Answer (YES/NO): NO